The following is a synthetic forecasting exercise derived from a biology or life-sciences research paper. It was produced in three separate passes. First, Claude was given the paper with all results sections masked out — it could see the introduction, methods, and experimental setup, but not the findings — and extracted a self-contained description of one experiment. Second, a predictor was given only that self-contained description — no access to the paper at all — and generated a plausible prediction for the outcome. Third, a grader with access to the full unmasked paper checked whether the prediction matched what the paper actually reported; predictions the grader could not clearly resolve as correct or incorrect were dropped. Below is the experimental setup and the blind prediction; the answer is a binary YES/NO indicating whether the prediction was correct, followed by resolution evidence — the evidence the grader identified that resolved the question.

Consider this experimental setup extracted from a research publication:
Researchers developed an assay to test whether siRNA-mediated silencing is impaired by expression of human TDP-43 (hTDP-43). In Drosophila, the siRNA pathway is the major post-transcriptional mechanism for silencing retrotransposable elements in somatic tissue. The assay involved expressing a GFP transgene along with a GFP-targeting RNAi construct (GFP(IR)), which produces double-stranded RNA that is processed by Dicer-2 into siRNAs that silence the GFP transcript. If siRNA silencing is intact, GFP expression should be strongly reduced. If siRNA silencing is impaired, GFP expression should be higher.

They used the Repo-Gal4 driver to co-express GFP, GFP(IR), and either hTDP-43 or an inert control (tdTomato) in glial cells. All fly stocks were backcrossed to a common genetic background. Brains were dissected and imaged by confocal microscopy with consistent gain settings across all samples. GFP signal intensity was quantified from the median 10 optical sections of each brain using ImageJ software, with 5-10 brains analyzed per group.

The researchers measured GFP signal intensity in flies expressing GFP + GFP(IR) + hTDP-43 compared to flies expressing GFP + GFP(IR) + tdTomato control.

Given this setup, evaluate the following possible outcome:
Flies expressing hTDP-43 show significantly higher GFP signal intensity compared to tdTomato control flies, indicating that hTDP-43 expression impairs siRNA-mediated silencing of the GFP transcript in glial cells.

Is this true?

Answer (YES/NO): YES